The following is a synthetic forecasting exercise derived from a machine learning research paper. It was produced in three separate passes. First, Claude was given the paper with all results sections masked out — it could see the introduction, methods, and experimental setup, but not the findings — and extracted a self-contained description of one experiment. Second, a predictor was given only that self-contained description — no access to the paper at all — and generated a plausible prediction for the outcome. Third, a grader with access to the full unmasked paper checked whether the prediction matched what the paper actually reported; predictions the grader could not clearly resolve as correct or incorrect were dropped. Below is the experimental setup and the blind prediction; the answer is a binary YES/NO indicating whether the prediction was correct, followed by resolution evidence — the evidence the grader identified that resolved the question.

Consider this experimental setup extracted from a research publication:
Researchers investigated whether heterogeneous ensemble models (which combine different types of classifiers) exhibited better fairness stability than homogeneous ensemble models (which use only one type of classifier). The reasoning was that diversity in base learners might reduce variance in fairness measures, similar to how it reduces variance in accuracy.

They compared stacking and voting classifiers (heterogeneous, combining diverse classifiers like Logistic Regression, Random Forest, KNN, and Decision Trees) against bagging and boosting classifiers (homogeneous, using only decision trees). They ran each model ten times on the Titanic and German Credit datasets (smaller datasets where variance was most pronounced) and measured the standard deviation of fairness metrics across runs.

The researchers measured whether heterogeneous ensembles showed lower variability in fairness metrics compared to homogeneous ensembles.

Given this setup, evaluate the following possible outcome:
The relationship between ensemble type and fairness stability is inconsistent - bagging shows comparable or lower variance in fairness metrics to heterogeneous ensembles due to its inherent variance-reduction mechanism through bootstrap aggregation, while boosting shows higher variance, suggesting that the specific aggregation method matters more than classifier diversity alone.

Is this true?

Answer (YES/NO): NO